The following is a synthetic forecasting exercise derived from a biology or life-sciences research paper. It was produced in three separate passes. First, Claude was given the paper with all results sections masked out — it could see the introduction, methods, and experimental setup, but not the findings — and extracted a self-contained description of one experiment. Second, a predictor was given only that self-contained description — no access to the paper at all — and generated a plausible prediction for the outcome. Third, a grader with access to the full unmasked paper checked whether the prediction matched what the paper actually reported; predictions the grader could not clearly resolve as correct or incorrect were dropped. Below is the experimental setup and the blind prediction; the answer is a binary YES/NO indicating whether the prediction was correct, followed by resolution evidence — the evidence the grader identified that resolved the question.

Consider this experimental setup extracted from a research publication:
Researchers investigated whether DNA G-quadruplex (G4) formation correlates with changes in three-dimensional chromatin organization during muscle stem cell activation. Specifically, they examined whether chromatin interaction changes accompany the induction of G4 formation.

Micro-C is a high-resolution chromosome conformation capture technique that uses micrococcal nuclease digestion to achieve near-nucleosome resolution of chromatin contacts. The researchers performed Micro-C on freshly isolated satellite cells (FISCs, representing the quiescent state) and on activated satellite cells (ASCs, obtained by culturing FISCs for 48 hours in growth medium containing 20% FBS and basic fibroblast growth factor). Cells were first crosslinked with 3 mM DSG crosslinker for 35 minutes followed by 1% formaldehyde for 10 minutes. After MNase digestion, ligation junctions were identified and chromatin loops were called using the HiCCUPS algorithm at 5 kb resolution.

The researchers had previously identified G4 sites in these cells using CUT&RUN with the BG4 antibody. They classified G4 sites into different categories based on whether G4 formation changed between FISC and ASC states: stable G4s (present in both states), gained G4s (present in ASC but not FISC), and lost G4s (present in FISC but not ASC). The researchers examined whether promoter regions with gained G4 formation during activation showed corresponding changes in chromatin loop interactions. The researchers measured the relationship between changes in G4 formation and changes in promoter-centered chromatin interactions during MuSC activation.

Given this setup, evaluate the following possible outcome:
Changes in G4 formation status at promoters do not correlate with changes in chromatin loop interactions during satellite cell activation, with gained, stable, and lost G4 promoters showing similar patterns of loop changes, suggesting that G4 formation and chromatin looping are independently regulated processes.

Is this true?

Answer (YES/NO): NO